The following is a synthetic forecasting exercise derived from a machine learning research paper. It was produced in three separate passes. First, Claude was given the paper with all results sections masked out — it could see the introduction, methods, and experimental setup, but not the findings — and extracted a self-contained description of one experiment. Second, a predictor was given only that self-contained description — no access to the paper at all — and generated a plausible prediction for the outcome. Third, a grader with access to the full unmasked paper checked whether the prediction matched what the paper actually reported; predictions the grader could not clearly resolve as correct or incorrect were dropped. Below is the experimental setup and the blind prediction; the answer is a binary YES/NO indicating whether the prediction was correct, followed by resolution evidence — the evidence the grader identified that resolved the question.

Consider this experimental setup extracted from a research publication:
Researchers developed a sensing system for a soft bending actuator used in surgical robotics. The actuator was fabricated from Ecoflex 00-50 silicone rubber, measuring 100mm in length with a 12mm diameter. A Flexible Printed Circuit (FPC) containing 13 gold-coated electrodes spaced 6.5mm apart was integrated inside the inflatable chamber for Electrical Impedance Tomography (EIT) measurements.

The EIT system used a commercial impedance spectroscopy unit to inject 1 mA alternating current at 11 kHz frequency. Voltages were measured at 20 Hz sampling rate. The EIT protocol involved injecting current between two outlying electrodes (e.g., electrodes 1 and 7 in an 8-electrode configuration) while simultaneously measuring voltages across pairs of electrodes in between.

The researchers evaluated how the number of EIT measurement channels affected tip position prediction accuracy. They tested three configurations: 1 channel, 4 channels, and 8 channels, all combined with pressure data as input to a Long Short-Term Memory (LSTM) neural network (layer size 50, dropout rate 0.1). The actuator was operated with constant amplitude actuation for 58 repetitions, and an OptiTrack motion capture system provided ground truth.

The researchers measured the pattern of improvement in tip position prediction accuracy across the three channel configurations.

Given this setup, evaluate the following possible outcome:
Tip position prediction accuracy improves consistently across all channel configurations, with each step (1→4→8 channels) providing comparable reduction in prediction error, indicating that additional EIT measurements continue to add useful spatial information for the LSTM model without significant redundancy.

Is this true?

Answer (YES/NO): NO